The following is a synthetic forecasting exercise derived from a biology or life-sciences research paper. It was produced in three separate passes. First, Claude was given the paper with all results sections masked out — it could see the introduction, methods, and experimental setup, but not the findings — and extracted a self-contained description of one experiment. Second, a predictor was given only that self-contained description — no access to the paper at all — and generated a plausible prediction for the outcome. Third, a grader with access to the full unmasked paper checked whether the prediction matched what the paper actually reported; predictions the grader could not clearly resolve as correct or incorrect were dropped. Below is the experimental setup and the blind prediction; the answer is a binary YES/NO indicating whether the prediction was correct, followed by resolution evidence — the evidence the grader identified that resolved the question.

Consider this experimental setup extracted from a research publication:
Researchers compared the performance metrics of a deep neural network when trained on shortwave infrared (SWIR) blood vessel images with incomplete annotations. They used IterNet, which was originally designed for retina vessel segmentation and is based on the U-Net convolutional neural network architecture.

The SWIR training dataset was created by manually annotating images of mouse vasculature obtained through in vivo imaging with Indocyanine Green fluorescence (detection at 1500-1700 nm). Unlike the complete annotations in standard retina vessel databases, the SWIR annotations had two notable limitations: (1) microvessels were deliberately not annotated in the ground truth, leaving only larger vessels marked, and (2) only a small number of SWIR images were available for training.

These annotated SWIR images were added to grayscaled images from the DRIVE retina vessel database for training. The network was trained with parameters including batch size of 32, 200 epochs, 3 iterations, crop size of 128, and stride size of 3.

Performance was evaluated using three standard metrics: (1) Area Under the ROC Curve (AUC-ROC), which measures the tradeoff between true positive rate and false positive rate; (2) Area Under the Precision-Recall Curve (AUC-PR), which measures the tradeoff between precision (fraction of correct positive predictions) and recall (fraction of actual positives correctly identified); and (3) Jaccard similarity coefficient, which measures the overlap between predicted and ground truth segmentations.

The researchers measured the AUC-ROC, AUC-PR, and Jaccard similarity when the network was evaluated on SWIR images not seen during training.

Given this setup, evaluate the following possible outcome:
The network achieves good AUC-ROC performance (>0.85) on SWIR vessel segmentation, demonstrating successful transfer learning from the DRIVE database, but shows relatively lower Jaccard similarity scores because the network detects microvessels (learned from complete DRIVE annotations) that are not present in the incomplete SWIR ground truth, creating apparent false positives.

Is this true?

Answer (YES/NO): NO